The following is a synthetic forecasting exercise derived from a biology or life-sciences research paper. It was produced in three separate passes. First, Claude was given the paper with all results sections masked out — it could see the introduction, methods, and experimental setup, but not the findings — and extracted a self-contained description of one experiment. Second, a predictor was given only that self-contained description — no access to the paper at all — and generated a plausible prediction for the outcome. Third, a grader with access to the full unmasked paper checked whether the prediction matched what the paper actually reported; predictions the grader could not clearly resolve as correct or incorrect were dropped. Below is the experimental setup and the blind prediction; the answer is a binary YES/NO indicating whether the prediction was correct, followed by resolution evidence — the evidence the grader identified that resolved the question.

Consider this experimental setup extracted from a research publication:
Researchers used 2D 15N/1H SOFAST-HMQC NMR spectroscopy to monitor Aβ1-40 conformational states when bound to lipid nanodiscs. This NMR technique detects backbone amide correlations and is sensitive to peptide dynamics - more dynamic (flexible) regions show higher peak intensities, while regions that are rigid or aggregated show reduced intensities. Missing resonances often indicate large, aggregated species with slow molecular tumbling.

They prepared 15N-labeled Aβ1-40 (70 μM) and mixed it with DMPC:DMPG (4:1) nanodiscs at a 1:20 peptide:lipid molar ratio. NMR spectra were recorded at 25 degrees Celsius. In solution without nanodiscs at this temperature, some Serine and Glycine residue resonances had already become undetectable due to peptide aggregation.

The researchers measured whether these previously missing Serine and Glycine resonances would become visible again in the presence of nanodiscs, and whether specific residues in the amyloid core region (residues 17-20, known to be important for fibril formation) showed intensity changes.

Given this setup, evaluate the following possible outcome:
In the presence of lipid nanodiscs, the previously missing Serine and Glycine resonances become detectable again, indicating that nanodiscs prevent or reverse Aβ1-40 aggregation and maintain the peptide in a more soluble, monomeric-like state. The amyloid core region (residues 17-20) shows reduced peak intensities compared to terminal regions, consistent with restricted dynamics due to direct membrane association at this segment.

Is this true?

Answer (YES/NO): NO